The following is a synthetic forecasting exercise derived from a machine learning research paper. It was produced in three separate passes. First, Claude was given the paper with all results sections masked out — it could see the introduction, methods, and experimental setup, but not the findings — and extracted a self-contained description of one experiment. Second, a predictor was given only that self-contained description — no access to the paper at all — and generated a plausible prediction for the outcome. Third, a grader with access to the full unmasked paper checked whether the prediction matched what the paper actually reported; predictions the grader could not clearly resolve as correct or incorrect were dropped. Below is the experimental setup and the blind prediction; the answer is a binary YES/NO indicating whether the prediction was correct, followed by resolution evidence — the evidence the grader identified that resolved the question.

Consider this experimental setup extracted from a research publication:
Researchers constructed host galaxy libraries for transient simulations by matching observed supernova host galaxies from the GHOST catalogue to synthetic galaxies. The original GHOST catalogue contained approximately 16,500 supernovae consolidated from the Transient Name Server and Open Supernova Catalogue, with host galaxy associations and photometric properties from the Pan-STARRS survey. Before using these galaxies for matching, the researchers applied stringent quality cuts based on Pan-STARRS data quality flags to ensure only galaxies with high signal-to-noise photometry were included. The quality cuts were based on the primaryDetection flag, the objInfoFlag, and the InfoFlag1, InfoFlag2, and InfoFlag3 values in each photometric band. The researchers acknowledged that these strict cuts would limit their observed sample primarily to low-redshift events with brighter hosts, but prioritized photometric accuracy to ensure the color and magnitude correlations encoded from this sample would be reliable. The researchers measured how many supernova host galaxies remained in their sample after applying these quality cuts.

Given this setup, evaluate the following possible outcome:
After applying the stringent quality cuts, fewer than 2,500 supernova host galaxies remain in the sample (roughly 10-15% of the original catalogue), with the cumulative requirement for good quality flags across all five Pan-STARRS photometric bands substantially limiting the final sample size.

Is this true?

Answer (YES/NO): NO